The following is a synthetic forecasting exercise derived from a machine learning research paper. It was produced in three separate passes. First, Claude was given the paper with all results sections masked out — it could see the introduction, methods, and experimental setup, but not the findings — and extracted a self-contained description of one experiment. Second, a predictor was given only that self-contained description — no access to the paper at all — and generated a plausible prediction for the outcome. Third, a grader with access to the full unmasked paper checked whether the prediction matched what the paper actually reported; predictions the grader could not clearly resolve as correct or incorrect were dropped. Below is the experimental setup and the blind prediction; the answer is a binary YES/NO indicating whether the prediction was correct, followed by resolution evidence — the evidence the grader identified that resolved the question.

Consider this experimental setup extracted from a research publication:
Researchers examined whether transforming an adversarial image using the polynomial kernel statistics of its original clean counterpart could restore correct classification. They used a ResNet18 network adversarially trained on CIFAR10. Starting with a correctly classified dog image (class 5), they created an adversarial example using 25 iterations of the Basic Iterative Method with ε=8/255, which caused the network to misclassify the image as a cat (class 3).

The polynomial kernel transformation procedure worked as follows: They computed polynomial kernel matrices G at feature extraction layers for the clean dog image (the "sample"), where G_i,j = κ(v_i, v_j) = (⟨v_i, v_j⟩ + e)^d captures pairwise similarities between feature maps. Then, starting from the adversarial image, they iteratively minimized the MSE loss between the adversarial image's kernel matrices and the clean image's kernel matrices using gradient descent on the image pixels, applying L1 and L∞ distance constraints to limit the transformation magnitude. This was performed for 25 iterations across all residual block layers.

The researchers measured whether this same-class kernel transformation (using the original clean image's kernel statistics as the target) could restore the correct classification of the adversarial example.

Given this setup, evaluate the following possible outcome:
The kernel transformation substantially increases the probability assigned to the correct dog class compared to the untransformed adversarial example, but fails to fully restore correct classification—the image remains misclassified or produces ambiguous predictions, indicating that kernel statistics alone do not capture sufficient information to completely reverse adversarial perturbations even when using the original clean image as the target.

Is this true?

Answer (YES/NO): NO